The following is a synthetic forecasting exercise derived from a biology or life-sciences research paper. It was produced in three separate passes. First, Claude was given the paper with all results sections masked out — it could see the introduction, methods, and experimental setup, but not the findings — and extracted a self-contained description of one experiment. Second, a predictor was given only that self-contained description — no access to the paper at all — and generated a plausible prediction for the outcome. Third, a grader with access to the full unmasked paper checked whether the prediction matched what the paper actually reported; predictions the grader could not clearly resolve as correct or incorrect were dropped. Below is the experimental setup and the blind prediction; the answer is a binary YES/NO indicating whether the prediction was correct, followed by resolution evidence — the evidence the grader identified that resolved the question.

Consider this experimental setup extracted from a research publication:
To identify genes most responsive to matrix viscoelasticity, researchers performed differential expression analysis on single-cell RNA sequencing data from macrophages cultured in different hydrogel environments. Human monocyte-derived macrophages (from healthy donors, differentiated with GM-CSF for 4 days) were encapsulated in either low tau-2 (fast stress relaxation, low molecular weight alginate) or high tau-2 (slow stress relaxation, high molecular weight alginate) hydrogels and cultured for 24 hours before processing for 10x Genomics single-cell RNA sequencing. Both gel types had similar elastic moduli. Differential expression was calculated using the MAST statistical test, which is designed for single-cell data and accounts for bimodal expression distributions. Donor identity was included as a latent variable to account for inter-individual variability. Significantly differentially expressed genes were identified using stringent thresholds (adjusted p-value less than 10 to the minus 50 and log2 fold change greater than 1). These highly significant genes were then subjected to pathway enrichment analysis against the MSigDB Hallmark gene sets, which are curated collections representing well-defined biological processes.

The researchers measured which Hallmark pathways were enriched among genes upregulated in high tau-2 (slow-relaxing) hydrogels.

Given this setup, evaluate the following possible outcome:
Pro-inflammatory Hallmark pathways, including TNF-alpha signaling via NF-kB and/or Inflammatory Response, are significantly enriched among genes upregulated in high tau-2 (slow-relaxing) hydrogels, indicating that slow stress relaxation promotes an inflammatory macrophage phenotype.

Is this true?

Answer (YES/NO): NO